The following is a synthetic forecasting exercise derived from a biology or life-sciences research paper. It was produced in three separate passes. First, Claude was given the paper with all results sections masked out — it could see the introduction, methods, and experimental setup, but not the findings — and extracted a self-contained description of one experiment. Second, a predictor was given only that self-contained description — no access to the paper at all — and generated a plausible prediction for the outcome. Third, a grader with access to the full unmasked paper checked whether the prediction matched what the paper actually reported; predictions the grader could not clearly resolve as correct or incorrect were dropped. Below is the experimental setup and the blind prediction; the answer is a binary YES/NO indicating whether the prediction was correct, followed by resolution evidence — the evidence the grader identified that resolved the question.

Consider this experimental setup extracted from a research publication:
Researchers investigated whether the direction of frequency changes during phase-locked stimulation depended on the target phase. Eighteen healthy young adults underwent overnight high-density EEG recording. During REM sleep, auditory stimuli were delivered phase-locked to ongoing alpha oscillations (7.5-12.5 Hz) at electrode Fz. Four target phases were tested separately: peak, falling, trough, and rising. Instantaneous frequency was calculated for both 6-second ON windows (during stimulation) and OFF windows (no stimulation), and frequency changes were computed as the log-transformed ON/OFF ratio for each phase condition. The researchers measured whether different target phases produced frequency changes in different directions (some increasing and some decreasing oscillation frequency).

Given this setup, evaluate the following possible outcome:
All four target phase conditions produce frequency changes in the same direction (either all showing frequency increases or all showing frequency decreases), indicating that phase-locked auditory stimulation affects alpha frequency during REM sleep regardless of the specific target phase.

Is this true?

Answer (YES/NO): NO